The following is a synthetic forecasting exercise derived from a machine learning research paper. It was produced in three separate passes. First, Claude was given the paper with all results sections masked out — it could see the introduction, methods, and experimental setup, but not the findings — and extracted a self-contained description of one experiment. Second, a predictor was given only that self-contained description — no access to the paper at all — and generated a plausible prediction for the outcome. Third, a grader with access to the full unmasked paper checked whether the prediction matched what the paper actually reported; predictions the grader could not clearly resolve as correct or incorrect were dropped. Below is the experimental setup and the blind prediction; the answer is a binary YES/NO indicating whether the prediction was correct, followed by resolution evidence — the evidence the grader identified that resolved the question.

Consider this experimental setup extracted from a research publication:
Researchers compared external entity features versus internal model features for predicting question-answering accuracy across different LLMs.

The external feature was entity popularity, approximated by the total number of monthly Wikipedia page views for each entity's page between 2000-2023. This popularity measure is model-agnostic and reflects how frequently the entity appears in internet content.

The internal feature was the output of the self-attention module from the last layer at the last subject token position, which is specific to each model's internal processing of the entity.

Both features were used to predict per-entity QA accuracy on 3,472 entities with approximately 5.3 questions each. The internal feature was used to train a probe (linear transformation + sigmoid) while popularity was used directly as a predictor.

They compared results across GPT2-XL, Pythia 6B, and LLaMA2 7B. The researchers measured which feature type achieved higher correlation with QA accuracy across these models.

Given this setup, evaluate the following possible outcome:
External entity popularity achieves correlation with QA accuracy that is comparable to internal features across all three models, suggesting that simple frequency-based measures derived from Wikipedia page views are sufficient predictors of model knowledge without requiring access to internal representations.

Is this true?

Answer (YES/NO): NO